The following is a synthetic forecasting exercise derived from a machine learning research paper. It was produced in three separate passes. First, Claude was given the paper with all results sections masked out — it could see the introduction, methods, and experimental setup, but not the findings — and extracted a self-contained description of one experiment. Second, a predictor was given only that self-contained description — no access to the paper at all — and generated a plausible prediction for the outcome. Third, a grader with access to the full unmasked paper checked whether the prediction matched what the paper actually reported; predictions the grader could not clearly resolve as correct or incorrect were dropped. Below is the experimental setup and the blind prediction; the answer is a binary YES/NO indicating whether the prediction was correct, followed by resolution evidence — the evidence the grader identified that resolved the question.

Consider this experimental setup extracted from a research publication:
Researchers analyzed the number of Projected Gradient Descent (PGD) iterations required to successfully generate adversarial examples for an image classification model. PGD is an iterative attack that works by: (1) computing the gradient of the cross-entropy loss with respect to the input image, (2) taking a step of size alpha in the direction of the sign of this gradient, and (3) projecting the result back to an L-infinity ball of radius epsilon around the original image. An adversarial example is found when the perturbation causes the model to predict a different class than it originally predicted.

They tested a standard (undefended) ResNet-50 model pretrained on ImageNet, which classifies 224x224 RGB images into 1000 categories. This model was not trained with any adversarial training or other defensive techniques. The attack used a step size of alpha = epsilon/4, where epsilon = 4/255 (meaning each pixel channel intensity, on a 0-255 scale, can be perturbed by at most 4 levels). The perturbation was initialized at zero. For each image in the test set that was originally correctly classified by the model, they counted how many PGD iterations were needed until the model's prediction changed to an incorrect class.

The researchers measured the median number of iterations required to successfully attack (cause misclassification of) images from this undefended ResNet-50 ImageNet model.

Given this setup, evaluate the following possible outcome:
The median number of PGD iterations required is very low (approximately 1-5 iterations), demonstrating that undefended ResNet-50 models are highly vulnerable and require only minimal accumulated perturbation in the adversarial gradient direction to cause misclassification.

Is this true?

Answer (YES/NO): YES